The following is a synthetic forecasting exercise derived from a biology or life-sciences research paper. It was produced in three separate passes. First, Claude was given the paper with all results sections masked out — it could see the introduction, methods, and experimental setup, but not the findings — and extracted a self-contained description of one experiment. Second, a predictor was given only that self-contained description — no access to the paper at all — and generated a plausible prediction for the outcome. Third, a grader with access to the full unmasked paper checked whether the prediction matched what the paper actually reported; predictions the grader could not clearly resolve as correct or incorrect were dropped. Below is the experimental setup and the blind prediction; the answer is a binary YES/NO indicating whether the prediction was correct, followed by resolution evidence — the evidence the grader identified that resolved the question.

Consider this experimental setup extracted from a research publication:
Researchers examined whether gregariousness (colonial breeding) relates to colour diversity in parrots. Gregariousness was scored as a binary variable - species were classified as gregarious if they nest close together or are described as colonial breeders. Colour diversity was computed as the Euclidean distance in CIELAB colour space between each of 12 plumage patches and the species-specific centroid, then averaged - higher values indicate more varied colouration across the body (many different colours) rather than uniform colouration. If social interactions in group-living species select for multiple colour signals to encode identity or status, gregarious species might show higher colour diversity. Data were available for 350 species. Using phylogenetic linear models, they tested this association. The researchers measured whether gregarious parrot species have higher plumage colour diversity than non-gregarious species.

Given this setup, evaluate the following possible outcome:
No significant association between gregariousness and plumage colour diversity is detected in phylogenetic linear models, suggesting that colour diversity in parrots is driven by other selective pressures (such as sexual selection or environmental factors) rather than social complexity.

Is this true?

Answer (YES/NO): NO